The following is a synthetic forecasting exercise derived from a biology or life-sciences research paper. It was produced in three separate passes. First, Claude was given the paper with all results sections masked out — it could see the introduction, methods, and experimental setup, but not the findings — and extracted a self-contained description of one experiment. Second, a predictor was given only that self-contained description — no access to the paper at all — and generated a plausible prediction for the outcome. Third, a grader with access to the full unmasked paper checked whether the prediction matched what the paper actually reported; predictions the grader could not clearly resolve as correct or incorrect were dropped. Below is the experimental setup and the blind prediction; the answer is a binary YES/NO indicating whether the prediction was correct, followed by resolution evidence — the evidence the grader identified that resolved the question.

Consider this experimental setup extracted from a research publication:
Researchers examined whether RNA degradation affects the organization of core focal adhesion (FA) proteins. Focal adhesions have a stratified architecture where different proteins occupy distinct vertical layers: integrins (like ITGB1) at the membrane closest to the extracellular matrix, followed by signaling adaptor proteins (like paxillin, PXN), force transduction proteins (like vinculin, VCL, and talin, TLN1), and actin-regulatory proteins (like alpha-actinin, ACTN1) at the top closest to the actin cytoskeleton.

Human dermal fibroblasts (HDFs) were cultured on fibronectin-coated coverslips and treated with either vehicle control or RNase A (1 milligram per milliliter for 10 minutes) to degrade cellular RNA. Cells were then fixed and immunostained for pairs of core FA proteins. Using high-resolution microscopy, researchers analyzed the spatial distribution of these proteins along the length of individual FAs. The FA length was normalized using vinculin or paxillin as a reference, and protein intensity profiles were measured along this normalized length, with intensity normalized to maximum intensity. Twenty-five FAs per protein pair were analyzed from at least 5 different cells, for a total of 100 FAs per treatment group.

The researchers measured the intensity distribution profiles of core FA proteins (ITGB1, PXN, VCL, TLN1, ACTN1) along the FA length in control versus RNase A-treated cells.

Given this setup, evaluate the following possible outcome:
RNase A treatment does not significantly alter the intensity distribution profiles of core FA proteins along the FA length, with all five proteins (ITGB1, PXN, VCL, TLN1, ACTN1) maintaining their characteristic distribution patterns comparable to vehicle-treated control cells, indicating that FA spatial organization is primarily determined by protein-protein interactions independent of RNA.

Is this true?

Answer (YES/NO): NO